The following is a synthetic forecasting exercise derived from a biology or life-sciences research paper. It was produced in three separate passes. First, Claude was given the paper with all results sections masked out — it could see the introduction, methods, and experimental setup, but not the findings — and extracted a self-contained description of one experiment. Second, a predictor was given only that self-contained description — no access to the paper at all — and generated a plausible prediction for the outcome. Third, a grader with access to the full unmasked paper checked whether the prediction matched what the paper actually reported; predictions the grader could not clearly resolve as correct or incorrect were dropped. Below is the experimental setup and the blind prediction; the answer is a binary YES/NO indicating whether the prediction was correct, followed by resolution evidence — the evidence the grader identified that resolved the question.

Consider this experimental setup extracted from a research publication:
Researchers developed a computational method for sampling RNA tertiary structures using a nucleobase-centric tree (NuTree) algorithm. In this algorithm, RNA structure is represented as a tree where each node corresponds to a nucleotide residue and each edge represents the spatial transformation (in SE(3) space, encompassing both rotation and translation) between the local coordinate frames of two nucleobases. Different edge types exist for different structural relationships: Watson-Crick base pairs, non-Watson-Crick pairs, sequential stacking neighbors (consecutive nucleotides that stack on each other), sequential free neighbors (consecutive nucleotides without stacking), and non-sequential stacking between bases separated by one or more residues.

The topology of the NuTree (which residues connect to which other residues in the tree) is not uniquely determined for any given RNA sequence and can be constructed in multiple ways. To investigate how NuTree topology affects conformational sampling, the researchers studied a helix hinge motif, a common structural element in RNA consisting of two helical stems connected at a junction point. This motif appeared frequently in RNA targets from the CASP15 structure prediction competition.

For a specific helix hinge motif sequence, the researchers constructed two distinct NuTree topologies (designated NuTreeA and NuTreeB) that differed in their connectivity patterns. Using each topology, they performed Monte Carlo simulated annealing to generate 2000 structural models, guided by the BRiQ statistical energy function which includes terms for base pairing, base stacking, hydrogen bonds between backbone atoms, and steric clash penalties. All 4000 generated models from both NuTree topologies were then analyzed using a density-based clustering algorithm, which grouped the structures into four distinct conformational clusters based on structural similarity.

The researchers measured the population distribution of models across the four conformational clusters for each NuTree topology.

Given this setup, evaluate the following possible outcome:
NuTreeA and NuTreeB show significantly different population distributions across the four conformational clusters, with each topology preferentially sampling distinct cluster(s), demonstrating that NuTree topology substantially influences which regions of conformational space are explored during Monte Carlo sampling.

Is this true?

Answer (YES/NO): YES